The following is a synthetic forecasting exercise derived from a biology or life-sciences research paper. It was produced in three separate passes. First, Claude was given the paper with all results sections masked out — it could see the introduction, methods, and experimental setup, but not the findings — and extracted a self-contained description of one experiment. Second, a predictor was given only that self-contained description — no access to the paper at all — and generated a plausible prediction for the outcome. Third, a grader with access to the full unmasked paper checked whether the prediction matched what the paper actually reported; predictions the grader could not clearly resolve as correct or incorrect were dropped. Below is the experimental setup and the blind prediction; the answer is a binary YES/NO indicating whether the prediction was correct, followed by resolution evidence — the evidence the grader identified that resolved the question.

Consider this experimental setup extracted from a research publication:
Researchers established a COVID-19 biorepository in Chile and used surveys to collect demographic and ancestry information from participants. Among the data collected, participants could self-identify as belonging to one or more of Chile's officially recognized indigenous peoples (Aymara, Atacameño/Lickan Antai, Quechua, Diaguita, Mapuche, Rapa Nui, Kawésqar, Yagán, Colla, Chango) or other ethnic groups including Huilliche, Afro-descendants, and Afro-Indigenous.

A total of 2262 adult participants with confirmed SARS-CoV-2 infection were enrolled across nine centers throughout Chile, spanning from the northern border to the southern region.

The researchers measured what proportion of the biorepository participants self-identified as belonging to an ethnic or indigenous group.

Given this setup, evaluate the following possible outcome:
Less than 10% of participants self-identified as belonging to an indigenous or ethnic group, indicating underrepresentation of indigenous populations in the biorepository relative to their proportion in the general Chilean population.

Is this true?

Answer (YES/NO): NO